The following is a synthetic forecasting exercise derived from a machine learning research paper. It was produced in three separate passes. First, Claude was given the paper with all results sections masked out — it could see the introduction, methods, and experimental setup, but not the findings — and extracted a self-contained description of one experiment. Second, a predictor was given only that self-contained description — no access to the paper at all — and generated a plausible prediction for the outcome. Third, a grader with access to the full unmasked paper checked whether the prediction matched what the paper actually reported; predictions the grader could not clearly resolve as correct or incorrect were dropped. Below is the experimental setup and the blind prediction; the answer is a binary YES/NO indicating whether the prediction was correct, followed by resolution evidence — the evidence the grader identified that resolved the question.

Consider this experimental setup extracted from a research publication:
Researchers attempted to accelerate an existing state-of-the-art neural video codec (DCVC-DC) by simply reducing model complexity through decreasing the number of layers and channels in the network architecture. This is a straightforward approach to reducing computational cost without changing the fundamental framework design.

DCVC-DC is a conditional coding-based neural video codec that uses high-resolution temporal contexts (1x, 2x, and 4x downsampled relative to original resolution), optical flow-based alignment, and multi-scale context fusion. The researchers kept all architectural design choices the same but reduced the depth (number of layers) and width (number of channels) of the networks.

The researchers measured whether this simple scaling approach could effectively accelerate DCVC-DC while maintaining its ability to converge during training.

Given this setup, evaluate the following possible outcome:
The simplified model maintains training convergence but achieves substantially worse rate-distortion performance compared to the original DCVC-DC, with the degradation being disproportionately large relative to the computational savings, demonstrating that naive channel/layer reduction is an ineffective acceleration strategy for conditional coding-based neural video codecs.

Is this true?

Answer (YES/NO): NO